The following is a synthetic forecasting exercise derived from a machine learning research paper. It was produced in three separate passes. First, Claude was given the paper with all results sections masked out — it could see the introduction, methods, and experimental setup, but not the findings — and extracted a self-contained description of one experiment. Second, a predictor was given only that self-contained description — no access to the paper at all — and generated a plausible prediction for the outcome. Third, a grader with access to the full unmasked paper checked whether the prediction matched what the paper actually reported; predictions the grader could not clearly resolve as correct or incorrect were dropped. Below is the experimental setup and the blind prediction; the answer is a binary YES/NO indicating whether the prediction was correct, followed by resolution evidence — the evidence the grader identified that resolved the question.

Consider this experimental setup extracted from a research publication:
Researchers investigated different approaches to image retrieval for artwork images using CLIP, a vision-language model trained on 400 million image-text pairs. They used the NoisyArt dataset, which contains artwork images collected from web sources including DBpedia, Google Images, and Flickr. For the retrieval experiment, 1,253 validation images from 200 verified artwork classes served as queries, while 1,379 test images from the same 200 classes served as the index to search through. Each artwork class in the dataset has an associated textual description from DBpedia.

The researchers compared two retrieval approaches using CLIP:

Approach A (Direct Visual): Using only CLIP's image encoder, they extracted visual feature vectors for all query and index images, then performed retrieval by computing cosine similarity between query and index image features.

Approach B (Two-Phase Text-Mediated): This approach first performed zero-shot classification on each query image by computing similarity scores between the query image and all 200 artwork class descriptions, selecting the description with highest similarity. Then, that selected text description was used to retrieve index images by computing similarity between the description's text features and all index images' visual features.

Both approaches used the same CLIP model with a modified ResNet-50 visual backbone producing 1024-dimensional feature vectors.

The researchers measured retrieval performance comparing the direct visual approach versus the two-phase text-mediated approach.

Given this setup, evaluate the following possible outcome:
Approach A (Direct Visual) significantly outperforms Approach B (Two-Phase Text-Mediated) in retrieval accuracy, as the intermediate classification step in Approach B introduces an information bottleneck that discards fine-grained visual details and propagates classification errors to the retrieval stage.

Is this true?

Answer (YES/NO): YES